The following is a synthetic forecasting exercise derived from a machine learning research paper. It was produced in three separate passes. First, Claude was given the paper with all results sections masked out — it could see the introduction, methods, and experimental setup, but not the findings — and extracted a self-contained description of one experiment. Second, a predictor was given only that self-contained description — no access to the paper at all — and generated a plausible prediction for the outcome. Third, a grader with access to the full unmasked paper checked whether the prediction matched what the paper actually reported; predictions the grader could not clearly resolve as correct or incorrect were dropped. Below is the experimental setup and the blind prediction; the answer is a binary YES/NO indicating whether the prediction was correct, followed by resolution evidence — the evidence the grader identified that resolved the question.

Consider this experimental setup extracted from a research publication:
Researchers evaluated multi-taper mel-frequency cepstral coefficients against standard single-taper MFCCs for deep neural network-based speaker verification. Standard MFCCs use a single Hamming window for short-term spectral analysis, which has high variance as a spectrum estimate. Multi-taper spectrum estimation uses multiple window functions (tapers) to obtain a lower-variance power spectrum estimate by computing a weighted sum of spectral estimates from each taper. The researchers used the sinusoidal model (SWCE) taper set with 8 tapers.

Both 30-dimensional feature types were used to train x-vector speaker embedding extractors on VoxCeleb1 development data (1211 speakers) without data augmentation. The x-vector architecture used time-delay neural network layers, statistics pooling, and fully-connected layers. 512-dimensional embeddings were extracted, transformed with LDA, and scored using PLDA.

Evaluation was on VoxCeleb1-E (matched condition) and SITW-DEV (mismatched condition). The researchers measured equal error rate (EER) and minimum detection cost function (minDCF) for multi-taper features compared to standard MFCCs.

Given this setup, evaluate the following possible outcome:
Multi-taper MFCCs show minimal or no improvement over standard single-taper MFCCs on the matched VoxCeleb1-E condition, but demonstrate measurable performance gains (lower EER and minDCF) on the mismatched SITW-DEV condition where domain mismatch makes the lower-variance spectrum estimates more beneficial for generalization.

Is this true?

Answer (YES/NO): YES